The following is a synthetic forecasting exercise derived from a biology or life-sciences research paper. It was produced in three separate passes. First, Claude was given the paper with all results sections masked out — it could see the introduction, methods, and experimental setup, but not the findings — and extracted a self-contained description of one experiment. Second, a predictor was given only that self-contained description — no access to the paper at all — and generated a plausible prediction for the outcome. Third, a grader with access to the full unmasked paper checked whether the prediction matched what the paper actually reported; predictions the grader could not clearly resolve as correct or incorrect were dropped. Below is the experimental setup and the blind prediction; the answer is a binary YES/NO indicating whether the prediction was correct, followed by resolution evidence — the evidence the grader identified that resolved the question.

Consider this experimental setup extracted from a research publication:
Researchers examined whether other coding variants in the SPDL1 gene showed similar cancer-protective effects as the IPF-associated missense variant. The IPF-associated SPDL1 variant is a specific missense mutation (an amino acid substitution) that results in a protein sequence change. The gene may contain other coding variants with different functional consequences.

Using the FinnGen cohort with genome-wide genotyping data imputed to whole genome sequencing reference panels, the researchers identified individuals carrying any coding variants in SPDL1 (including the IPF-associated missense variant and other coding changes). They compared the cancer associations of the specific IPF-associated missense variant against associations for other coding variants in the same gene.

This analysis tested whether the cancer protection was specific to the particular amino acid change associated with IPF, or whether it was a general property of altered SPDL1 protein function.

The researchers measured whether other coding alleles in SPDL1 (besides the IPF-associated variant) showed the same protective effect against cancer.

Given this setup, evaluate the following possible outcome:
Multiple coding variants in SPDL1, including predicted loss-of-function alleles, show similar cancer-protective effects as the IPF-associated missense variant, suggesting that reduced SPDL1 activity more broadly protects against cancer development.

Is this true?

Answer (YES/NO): NO